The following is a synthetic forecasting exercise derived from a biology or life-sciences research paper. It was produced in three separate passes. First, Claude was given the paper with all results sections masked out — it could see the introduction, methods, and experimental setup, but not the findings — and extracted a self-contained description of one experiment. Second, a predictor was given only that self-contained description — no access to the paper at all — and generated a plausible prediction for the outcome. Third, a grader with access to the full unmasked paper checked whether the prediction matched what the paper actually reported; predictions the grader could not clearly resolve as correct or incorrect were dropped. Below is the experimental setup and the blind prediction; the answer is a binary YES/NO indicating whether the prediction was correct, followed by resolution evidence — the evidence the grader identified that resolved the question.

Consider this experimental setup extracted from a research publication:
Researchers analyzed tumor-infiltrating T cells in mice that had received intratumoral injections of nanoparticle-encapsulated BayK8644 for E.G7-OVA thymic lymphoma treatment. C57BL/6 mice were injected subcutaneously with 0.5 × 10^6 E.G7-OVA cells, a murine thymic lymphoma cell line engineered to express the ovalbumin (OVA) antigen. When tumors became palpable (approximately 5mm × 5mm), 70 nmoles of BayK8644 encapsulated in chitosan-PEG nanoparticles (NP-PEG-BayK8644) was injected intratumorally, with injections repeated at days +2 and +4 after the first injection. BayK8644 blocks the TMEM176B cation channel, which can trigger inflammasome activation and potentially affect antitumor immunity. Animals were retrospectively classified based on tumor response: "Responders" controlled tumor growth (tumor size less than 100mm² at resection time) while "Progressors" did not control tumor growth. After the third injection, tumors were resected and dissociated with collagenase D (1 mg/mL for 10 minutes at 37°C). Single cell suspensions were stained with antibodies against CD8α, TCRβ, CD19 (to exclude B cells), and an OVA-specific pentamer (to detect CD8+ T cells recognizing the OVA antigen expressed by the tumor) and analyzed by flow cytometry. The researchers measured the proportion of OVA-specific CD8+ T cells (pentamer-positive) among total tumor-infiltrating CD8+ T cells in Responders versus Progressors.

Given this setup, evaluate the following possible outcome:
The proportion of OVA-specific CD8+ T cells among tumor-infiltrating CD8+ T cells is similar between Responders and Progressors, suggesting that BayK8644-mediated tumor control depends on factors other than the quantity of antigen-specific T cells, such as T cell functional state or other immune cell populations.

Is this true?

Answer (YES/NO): NO